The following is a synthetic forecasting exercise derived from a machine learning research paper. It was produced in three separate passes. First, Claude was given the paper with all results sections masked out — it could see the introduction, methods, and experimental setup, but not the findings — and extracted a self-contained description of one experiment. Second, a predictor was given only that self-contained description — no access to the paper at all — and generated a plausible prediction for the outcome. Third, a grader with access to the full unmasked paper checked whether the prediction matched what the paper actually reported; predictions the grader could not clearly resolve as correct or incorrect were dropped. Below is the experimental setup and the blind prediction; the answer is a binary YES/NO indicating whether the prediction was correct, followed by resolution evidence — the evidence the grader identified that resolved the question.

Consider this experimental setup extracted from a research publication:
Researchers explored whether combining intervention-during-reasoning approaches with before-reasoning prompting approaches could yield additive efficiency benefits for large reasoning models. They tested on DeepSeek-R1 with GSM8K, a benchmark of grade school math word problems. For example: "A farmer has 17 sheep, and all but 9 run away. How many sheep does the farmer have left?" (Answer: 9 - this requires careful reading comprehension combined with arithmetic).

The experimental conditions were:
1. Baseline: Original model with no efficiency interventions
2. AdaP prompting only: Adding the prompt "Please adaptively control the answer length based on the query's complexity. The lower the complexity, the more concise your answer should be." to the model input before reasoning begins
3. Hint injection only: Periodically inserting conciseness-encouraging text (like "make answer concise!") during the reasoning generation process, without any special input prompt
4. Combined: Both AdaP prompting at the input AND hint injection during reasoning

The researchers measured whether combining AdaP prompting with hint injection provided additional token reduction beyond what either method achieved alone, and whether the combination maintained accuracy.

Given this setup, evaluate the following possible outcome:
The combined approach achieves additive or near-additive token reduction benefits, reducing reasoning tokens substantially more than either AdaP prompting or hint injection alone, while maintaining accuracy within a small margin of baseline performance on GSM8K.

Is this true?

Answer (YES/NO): NO